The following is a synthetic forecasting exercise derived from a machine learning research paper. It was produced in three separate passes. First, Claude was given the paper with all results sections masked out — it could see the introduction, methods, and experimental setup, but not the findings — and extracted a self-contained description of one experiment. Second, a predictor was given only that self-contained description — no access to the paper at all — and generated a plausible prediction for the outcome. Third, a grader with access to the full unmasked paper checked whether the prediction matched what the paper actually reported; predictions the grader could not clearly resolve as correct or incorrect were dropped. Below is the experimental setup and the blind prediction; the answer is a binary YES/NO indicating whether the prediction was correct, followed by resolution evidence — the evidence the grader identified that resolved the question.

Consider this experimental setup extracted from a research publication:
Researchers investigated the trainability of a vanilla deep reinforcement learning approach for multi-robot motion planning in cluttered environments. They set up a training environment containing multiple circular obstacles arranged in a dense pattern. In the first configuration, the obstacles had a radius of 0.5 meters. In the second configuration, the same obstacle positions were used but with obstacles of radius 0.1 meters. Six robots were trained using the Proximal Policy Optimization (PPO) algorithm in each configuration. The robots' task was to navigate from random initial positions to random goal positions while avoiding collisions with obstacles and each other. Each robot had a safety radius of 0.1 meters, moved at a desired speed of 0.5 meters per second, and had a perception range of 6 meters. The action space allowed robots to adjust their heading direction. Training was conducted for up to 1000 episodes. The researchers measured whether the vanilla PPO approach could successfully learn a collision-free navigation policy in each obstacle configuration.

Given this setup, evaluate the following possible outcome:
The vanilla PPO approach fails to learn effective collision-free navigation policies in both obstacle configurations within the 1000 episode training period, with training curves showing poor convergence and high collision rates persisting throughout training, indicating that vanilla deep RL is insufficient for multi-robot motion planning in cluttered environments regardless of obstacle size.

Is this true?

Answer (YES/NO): NO